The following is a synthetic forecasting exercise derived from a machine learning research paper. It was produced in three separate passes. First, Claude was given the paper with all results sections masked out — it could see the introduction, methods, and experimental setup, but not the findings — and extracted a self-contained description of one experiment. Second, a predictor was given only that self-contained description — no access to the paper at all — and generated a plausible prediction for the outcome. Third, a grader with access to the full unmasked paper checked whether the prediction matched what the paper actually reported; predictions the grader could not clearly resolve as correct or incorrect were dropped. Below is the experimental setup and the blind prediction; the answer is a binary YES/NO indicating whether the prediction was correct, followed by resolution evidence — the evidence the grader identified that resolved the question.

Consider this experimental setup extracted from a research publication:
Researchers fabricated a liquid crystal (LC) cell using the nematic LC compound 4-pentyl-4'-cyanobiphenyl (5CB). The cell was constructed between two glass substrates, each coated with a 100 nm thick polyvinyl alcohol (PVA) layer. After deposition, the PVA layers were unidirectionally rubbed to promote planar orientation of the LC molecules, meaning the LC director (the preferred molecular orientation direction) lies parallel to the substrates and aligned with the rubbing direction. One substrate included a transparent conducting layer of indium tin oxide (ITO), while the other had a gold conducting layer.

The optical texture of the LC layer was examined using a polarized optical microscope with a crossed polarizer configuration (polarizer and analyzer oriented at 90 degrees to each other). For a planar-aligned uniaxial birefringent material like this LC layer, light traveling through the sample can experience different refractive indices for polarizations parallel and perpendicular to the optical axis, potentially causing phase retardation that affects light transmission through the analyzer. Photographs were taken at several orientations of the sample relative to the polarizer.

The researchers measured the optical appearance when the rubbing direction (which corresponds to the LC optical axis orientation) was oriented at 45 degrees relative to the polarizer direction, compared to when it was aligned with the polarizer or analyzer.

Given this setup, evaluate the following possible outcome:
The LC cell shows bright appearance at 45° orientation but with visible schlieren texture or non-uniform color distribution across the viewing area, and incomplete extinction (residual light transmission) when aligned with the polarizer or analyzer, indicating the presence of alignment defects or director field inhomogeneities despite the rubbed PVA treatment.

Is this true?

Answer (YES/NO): NO